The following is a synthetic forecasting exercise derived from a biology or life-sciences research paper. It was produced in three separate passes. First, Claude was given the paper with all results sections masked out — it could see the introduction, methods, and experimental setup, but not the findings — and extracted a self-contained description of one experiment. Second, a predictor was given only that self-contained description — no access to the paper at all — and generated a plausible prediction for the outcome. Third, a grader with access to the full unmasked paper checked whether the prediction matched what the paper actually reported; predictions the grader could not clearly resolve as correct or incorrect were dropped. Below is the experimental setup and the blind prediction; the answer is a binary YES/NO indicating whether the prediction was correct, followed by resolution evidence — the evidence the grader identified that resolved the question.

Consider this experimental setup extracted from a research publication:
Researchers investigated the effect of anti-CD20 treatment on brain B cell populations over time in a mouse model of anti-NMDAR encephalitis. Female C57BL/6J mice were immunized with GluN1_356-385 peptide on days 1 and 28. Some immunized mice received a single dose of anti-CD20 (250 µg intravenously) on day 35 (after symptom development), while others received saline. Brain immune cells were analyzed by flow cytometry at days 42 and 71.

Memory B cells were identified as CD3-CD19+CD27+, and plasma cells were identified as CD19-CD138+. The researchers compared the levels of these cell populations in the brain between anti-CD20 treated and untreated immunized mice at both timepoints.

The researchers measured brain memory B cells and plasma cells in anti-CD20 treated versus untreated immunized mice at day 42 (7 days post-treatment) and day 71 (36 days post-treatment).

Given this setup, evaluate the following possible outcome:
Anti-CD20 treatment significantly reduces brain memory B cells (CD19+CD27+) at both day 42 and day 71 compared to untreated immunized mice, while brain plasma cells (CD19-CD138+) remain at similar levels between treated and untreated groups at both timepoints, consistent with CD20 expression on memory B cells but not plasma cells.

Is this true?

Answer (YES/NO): NO